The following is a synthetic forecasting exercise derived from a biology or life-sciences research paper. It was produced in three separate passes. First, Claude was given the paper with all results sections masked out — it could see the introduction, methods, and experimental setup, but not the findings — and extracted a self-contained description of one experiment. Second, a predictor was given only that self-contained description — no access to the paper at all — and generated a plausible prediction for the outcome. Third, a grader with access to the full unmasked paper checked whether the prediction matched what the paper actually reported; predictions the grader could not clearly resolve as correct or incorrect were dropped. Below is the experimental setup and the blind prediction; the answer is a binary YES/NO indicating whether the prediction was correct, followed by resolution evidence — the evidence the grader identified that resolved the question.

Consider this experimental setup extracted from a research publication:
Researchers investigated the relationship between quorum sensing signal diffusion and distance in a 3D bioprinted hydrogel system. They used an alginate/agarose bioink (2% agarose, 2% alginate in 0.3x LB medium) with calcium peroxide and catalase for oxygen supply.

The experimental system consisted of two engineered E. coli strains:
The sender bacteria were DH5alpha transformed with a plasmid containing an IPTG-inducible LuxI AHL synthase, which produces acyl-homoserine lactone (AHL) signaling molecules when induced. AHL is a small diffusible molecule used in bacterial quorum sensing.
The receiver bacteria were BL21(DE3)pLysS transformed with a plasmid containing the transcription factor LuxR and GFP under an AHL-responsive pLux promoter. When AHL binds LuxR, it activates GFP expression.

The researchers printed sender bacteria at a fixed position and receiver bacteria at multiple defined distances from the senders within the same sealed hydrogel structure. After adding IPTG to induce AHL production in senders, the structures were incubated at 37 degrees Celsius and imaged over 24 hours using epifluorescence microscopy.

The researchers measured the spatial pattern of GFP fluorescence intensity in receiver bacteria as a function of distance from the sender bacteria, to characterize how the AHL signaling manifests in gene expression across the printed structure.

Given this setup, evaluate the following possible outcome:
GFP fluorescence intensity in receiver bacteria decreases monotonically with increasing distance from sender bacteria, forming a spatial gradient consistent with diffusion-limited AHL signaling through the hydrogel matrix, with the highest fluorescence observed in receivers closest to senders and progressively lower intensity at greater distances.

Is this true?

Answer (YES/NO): NO